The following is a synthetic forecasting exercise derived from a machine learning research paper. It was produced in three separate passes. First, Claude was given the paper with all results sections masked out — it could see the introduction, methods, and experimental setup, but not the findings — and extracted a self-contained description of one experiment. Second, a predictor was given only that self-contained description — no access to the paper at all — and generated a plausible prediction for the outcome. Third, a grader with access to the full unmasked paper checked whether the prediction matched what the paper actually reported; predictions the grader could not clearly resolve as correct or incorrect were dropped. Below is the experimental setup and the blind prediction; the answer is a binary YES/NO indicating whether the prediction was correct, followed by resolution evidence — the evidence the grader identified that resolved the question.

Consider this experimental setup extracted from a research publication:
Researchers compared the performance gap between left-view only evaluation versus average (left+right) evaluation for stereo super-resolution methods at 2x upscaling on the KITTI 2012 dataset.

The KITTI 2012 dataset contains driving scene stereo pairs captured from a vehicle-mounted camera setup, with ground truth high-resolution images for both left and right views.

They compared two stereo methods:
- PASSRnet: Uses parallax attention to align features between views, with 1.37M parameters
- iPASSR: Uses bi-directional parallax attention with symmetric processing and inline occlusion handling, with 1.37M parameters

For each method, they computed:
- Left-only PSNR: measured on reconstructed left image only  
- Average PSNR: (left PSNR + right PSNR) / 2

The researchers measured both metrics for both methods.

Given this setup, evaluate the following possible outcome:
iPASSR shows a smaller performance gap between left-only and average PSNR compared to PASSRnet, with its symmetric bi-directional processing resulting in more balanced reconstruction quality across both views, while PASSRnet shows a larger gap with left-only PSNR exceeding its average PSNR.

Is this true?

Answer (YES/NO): NO